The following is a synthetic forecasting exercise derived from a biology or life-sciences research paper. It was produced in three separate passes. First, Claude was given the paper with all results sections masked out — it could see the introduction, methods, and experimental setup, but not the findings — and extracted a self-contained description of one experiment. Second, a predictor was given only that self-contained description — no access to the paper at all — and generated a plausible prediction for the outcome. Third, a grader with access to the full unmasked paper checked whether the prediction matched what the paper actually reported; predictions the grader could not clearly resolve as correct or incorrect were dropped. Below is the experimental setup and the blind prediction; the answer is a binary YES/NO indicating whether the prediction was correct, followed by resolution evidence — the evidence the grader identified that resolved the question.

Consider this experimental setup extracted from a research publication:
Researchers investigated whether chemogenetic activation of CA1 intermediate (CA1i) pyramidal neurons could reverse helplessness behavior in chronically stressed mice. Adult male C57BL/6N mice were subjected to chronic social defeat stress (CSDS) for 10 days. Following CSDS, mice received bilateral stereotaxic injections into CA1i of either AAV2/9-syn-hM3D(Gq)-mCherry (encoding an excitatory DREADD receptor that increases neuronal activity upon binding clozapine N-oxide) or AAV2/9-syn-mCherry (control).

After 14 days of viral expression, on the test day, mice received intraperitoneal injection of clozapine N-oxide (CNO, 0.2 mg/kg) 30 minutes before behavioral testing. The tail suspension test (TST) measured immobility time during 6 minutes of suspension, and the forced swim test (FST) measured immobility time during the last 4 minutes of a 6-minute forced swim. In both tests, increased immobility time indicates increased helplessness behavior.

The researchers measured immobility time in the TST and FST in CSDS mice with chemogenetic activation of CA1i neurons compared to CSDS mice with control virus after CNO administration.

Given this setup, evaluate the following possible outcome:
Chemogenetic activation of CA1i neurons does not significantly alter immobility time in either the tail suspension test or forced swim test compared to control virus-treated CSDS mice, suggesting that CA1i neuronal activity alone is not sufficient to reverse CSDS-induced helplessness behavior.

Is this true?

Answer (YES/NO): NO